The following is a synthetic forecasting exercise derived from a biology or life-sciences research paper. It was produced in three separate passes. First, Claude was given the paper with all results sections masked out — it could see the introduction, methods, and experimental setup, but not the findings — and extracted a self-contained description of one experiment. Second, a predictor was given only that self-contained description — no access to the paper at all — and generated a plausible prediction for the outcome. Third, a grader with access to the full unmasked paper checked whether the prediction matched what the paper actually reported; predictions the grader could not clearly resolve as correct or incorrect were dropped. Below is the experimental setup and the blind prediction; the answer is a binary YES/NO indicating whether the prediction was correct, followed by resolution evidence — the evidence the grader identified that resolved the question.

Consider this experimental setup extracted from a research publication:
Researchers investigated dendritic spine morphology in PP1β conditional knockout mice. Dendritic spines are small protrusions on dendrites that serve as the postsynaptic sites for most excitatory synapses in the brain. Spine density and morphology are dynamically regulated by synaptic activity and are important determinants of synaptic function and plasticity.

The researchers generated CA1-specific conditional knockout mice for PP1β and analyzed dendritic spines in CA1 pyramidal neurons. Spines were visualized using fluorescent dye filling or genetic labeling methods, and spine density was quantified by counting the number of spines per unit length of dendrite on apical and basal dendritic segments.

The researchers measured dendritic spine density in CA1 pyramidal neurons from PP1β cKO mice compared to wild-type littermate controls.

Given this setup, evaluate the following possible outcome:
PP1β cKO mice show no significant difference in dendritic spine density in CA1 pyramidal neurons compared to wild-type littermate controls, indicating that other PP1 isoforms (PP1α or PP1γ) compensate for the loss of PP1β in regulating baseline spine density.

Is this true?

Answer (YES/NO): NO